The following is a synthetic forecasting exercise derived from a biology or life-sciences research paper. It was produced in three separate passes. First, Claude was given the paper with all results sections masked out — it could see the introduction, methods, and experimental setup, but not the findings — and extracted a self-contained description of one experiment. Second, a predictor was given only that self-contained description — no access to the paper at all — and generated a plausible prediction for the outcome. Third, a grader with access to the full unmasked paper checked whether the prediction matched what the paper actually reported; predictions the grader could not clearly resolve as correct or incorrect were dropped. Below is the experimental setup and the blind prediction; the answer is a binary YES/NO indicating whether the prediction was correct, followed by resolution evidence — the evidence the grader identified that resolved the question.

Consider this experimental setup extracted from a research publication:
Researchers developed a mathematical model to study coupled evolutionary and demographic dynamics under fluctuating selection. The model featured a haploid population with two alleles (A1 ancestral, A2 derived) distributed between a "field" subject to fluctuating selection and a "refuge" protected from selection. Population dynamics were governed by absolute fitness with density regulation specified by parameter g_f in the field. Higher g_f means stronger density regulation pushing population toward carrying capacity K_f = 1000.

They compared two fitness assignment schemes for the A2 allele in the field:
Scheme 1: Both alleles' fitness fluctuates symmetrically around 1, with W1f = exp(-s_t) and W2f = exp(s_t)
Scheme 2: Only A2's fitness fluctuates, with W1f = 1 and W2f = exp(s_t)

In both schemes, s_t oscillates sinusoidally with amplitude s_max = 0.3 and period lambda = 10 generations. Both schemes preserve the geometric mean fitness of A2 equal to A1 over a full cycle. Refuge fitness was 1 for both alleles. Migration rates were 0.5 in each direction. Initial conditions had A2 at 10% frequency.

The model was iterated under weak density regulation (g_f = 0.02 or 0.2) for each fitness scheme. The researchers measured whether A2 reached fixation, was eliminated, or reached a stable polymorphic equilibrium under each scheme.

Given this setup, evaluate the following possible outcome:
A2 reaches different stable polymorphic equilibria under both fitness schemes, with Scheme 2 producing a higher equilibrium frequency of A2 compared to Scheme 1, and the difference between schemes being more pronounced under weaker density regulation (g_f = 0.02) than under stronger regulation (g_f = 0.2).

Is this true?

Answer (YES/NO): NO